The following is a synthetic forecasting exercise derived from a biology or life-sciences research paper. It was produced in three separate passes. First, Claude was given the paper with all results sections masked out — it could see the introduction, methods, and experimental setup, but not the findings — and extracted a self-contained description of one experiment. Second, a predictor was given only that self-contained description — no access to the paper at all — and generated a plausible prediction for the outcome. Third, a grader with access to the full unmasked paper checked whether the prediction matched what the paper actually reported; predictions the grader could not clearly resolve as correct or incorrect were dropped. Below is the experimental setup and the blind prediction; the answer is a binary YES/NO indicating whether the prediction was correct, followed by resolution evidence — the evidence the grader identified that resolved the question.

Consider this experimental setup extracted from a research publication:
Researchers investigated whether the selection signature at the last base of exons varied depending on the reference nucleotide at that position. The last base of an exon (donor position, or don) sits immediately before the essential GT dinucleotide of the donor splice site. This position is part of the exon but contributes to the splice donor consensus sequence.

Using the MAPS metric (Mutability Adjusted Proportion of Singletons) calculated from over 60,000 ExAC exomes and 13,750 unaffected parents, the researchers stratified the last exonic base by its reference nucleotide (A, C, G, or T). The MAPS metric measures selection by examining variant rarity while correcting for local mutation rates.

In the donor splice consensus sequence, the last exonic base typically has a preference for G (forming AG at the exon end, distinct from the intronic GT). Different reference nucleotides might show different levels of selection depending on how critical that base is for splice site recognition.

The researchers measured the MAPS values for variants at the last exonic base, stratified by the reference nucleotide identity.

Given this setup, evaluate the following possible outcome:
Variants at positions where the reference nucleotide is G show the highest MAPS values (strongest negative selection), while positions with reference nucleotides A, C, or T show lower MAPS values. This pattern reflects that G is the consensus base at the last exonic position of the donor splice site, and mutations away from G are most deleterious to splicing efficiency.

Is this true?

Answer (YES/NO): YES